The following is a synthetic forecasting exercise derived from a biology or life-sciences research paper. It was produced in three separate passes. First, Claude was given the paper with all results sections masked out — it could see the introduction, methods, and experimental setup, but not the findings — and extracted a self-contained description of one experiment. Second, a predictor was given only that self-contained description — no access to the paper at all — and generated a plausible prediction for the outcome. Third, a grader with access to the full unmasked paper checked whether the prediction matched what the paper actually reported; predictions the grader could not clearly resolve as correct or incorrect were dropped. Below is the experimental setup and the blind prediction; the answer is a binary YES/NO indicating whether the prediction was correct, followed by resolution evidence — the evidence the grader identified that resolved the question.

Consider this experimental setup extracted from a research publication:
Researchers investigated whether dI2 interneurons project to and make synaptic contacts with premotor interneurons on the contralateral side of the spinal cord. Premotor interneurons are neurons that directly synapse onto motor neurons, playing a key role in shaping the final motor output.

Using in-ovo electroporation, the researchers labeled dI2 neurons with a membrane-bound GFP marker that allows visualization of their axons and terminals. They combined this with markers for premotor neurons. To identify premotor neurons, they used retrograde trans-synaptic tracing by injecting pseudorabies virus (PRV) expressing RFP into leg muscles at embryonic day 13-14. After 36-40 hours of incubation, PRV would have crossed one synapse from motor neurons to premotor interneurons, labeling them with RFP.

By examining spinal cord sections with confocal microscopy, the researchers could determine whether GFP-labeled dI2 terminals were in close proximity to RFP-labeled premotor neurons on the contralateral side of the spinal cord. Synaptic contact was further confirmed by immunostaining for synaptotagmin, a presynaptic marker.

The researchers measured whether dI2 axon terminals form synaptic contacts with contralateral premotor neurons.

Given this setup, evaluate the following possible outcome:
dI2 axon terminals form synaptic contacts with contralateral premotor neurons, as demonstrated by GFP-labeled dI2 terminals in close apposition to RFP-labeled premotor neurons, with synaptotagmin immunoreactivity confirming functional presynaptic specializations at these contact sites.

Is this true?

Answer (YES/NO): YES